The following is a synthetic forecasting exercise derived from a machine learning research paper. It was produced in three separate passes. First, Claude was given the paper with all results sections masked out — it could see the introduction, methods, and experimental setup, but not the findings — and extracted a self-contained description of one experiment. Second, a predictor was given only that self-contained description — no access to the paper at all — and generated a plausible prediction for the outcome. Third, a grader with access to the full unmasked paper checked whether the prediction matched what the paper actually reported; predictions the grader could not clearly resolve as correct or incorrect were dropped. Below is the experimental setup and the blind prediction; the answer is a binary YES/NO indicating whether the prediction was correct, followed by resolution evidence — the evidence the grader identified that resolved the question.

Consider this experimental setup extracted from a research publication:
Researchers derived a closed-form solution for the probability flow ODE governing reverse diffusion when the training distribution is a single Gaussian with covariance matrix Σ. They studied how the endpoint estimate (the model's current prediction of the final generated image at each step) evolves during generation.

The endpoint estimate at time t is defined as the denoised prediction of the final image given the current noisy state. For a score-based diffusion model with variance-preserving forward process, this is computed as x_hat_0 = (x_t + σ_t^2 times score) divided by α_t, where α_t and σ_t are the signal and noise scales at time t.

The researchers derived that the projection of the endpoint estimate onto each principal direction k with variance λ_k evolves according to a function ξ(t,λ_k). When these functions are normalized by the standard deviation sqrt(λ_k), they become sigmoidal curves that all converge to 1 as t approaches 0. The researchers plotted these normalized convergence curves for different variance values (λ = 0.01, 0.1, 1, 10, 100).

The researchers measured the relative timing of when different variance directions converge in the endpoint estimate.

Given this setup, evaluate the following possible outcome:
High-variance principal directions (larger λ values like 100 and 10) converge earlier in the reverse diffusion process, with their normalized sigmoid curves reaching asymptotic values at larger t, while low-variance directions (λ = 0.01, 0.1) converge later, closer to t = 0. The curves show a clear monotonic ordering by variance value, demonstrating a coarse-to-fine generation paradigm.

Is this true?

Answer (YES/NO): YES